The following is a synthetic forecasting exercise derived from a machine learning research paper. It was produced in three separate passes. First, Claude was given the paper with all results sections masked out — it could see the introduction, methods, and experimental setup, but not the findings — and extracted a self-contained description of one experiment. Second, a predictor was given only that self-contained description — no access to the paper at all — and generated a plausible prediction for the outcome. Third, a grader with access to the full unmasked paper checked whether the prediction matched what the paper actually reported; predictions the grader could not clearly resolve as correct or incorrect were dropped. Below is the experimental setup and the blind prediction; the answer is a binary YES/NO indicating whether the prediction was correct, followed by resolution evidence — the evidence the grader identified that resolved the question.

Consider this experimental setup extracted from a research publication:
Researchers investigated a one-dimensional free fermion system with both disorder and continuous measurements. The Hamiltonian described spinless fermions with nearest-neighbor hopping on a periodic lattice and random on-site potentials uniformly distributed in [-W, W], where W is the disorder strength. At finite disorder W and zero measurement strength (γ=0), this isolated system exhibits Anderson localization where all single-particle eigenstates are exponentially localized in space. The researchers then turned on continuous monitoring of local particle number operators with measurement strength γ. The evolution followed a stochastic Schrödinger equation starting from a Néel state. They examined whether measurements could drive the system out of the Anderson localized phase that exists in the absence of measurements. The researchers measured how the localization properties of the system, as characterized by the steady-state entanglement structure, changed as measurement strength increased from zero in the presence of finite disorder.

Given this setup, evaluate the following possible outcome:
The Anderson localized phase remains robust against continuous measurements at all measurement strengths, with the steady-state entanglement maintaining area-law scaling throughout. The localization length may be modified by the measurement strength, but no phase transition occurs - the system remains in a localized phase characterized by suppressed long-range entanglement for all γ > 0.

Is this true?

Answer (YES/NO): NO